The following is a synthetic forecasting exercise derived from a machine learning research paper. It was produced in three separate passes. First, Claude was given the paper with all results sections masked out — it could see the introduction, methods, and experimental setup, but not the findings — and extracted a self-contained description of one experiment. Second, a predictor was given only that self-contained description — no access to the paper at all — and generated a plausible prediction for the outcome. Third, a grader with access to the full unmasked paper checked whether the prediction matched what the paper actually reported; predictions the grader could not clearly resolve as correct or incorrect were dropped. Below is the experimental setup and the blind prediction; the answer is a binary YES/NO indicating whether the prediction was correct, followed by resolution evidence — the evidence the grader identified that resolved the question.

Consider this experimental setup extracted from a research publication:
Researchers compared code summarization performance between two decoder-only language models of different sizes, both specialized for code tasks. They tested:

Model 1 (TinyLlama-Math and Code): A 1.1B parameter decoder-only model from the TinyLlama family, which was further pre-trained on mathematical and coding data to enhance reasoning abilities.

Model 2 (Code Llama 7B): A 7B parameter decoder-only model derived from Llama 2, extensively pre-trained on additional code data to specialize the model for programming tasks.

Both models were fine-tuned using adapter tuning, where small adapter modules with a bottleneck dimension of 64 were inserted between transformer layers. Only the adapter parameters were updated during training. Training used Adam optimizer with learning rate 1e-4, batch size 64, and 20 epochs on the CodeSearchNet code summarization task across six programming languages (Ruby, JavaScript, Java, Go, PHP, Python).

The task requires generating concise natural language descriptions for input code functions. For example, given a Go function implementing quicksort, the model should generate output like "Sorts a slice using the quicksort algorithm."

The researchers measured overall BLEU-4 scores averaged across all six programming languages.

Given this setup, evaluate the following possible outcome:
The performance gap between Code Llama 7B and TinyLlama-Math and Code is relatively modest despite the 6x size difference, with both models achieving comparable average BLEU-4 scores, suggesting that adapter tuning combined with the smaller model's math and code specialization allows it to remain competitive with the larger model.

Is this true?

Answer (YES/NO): YES